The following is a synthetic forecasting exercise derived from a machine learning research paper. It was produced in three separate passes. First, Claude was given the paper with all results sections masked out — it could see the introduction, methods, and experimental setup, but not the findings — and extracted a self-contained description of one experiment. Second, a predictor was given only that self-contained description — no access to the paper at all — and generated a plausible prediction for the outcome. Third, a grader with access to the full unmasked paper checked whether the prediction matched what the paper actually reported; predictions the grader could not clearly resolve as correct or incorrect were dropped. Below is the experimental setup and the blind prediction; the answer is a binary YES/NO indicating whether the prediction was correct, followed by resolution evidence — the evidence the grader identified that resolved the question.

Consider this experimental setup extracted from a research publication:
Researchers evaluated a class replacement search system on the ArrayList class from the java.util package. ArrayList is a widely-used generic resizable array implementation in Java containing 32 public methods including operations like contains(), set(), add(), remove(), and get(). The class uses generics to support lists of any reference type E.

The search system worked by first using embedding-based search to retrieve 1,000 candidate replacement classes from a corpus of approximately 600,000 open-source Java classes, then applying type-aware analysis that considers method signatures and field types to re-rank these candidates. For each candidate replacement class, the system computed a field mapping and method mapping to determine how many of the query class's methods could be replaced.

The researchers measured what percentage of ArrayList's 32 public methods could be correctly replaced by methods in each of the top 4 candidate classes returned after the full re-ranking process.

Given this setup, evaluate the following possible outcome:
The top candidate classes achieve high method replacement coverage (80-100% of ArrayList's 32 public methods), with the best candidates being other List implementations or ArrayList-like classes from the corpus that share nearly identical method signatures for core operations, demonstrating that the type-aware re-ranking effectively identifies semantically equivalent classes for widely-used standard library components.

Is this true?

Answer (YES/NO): YES